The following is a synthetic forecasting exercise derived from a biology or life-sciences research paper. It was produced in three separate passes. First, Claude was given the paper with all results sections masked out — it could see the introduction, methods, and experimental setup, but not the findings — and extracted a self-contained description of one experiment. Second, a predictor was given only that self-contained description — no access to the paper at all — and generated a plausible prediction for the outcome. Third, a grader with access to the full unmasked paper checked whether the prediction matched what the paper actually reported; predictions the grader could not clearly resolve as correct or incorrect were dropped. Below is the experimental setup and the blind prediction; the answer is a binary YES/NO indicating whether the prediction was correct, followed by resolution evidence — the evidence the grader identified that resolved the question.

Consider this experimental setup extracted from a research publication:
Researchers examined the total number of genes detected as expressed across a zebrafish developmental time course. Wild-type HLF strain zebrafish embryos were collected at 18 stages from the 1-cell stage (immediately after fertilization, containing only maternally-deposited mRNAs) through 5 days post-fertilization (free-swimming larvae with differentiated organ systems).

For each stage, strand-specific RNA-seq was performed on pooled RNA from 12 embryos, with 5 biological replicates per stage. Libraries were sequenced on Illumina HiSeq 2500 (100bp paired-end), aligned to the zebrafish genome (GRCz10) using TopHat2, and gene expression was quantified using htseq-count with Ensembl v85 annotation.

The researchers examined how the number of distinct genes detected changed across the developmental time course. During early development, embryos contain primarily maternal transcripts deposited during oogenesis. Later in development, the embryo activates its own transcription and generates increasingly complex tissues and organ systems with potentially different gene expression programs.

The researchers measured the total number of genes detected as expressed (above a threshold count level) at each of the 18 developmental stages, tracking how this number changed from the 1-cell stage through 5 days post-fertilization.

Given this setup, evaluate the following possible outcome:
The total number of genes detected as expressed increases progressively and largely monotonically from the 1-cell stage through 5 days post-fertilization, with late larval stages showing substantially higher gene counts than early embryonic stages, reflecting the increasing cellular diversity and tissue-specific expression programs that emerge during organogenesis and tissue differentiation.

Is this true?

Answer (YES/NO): YES